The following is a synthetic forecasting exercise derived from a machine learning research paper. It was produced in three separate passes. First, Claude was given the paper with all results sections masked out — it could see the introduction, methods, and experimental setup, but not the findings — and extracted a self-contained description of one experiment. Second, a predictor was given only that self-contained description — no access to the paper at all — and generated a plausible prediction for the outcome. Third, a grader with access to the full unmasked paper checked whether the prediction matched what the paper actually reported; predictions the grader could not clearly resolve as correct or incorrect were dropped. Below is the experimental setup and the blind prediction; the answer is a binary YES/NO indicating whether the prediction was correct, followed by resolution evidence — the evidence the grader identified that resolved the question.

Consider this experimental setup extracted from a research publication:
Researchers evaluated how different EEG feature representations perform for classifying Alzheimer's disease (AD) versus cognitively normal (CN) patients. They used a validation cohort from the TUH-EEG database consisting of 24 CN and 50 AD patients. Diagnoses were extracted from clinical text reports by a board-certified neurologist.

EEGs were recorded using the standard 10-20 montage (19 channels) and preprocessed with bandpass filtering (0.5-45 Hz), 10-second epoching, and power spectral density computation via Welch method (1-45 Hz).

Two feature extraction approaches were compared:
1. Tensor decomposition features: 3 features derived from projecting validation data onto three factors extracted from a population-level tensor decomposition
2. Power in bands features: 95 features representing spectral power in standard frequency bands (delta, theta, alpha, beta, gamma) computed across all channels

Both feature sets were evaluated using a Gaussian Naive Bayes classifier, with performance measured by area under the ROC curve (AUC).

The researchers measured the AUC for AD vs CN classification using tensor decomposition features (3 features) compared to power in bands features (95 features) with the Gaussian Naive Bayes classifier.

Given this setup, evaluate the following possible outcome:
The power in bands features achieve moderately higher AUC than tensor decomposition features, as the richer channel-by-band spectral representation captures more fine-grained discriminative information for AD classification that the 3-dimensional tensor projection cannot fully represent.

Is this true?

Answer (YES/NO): NO